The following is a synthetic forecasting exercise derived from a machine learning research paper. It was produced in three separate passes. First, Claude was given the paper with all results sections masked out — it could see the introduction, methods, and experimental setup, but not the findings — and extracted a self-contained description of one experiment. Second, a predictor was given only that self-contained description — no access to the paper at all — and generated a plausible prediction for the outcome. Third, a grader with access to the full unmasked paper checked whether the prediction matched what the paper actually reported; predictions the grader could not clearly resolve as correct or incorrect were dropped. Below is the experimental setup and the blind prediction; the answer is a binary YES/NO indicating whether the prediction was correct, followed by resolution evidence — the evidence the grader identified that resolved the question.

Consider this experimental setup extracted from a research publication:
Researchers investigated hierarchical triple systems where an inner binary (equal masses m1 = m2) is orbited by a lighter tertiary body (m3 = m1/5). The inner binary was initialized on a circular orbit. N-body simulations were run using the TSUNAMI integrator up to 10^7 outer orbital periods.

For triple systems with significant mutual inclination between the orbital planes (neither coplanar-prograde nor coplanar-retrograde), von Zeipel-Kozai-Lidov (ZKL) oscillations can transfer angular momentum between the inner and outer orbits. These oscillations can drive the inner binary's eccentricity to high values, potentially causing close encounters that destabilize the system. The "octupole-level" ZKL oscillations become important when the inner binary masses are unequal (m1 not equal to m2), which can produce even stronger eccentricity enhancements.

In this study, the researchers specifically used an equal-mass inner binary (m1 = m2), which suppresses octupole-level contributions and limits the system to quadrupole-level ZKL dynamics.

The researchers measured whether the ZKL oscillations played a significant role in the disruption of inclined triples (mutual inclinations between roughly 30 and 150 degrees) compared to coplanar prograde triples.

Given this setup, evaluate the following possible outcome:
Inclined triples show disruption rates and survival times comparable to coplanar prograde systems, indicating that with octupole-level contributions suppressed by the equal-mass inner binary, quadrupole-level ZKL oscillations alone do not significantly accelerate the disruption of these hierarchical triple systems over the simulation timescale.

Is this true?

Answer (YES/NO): NO